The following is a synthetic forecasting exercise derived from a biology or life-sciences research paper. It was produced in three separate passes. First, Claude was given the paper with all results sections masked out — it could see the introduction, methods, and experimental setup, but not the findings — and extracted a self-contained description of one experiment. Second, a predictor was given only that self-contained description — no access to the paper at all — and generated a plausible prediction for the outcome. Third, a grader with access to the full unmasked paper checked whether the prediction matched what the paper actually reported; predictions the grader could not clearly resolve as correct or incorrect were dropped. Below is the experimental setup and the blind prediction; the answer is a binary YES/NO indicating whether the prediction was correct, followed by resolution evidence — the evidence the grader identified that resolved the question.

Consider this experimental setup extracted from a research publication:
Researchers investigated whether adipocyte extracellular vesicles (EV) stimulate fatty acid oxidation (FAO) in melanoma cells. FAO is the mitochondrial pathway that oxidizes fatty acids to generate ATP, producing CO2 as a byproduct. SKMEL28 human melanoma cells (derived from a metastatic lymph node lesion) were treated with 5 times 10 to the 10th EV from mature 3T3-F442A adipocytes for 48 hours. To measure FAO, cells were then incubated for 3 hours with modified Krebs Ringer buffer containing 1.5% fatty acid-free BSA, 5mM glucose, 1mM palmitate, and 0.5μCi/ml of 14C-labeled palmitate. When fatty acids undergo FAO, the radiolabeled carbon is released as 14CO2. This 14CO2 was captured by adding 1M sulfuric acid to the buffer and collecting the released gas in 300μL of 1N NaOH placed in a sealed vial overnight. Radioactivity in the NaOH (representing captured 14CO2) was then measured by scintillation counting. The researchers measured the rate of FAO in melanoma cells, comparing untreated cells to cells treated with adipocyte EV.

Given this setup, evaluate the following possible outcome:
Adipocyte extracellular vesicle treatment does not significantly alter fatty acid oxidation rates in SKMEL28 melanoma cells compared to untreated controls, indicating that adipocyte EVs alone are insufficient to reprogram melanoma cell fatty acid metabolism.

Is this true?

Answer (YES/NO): NO